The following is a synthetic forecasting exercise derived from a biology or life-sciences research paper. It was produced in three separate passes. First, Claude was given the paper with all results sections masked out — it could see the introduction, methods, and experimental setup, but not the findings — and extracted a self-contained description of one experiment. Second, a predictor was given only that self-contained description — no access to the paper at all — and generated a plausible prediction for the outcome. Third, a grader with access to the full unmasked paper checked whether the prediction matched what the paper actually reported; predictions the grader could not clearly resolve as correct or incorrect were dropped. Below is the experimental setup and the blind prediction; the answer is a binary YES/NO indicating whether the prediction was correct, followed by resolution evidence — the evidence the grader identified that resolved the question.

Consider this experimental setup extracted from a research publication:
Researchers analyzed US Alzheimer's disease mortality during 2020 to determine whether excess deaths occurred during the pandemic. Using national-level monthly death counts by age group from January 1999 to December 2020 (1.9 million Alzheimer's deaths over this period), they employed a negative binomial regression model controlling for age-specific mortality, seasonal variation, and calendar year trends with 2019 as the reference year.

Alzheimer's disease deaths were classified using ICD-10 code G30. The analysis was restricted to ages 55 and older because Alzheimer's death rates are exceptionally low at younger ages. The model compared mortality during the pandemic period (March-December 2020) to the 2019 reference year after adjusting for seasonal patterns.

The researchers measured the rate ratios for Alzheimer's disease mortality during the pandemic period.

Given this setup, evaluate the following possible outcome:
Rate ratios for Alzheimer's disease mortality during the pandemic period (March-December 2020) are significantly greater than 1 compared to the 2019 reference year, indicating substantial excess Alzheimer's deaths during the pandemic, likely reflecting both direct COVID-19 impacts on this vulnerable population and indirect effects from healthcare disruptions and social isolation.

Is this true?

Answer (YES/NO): NO